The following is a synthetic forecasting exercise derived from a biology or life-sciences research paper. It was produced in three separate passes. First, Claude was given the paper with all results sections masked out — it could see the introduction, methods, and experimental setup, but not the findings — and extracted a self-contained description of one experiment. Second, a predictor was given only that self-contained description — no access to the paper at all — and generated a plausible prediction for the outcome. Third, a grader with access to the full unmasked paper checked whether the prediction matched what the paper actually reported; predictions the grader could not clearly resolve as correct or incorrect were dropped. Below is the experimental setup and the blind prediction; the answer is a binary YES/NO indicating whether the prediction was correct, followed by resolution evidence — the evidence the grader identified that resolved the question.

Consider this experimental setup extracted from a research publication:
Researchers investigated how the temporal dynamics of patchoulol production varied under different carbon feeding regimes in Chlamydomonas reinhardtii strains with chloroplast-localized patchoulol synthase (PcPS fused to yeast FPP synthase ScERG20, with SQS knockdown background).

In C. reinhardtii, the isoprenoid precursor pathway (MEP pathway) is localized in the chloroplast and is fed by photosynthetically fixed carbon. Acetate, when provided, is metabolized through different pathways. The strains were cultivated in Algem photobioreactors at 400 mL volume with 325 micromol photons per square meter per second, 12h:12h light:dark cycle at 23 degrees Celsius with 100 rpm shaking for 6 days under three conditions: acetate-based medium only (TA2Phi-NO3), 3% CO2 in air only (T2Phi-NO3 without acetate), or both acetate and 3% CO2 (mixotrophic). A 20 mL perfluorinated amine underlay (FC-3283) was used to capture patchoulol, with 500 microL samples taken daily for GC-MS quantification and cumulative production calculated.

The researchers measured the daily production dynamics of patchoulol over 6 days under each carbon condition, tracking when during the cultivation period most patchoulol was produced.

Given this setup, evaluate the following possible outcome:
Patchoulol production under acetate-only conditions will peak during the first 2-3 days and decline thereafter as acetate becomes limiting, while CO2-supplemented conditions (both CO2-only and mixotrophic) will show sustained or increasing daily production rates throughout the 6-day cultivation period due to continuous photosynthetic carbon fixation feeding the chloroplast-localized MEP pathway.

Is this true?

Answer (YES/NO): NO